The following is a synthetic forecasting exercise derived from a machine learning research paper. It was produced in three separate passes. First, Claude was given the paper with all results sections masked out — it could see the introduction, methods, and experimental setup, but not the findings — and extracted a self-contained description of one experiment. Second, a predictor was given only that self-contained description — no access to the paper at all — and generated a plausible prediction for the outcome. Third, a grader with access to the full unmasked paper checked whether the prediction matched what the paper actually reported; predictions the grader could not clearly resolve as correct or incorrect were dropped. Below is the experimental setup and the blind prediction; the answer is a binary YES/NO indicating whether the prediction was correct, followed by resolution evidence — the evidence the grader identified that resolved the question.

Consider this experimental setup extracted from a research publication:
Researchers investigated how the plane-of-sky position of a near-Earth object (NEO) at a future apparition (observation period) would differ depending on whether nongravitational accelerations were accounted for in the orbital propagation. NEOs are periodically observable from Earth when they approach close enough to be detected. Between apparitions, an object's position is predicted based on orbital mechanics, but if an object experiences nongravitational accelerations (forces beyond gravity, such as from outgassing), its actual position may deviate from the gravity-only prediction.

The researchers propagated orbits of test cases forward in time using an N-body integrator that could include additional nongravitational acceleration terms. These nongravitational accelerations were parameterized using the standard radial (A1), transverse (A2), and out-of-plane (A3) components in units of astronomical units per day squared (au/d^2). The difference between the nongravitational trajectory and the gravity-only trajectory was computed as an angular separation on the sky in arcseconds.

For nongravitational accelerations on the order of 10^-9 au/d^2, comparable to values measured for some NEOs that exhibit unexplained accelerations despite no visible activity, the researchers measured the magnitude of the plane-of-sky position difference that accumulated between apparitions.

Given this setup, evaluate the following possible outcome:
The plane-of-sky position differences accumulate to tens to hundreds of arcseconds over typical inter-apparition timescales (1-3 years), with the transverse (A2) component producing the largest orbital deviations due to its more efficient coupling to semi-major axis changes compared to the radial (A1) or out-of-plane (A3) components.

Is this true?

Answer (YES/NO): NO